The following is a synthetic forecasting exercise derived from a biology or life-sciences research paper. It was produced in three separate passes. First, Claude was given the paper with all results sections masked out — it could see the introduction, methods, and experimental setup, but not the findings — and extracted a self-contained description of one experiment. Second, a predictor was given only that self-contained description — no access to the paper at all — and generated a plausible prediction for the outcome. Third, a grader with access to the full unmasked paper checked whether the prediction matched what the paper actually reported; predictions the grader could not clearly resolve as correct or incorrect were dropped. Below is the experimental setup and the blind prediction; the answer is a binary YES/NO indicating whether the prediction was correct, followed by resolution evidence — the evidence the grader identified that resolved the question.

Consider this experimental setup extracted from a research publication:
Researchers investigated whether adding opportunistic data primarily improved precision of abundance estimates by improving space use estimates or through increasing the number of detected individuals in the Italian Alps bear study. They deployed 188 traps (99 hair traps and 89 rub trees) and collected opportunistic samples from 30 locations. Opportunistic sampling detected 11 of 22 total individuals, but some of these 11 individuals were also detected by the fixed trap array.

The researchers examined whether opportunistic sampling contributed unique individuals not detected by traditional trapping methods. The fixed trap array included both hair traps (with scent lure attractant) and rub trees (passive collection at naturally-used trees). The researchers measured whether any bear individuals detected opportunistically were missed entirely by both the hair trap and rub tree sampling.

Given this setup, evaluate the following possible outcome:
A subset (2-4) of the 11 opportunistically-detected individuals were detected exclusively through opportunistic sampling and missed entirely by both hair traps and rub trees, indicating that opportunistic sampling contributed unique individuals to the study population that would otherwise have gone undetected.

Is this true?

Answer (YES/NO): NO